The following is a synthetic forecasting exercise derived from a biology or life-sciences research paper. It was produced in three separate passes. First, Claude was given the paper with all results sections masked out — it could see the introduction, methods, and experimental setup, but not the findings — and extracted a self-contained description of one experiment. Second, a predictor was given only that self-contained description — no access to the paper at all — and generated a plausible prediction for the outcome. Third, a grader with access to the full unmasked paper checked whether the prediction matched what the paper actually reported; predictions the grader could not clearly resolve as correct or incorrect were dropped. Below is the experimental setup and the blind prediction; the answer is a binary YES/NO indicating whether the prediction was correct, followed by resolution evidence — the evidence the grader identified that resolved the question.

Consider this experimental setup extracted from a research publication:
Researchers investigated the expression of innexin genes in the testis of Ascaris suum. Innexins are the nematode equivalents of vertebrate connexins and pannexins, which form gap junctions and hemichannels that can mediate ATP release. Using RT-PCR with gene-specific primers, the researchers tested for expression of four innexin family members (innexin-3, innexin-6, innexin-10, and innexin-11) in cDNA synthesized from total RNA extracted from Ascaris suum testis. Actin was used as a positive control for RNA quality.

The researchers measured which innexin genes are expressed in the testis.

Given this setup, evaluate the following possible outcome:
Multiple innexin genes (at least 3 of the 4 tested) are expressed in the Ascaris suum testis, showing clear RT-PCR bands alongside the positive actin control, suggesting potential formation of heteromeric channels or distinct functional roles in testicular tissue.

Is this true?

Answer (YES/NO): NO